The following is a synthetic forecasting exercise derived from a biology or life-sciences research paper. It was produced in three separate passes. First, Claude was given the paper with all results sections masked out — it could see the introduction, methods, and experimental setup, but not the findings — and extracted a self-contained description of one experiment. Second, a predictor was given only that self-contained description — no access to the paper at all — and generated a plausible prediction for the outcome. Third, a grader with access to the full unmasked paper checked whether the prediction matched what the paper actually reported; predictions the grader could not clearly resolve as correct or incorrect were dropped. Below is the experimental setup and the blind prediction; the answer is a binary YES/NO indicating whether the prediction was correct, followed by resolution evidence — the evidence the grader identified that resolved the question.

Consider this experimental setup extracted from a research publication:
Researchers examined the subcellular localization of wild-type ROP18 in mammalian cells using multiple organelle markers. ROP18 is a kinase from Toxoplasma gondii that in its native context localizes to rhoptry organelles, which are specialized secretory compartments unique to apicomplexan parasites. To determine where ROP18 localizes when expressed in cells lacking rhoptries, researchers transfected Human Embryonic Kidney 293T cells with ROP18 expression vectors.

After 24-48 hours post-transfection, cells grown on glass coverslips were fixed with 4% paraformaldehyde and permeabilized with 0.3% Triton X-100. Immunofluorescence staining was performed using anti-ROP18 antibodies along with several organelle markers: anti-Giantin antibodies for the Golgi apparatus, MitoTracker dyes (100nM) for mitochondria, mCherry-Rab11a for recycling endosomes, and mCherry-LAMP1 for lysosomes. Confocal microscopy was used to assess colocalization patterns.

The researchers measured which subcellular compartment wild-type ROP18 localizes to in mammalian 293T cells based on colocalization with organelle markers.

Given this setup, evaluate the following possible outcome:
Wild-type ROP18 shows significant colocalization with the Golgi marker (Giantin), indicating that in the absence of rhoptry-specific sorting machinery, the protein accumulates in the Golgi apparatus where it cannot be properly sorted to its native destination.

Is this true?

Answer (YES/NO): YES